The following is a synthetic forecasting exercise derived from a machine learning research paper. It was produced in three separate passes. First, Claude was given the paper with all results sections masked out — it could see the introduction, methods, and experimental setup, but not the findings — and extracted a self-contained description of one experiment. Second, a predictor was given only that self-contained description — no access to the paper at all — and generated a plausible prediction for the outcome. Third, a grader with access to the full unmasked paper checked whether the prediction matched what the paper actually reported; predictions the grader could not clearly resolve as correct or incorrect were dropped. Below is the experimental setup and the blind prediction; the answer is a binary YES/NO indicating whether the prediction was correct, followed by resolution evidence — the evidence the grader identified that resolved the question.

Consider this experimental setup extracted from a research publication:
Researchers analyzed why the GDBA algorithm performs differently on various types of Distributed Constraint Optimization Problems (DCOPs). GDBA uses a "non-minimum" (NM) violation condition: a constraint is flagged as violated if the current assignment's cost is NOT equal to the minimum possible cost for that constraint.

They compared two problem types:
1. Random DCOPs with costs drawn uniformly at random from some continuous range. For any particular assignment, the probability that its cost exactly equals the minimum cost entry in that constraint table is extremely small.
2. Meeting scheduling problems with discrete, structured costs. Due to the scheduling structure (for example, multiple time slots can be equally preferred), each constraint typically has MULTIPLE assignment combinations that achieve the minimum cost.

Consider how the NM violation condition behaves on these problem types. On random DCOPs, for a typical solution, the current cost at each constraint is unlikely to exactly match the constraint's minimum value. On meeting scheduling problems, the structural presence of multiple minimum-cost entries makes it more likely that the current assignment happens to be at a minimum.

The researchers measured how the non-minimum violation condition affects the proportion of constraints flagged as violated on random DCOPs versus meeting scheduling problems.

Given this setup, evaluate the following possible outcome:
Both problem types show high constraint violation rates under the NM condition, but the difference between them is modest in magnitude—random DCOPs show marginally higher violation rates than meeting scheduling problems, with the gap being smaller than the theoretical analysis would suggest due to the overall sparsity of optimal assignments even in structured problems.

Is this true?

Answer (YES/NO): NO